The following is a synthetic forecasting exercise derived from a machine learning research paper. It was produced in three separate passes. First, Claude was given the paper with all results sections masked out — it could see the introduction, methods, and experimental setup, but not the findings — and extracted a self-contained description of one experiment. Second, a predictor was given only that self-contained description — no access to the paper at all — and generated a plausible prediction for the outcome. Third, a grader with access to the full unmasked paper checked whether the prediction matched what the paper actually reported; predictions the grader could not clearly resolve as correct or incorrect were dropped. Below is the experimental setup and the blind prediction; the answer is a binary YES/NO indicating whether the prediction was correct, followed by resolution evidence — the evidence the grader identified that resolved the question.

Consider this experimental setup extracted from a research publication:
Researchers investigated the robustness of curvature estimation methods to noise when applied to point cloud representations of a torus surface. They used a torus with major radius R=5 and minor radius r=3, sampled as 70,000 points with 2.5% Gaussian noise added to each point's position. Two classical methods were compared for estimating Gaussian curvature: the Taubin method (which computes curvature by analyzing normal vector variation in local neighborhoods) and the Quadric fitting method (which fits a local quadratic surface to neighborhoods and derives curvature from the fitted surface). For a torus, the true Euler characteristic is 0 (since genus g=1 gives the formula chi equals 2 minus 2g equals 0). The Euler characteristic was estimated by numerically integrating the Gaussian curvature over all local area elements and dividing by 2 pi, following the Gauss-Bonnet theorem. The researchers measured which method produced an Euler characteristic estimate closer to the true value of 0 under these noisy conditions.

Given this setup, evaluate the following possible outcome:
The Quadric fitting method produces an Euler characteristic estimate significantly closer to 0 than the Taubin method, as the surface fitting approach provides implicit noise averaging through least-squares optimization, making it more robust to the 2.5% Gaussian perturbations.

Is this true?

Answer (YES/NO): YES